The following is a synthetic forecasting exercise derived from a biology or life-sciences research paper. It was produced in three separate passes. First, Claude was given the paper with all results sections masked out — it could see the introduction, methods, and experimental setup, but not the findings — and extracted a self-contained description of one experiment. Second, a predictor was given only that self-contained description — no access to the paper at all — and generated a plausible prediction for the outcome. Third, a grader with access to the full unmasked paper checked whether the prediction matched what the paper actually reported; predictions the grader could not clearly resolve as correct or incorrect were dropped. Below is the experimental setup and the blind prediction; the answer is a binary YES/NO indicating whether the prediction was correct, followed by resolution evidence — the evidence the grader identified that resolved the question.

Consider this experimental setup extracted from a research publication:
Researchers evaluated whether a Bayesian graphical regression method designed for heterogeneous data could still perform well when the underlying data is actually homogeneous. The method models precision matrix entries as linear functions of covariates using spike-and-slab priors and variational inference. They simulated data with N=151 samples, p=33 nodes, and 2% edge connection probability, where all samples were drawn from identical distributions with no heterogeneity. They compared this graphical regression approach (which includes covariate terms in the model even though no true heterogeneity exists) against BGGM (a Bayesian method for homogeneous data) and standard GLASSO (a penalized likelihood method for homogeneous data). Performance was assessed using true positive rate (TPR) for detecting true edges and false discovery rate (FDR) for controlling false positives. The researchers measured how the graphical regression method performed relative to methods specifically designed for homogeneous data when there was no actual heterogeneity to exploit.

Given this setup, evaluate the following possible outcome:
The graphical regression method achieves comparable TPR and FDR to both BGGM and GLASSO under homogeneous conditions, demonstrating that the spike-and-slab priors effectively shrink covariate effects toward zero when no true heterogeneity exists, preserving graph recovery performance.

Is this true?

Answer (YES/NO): NO